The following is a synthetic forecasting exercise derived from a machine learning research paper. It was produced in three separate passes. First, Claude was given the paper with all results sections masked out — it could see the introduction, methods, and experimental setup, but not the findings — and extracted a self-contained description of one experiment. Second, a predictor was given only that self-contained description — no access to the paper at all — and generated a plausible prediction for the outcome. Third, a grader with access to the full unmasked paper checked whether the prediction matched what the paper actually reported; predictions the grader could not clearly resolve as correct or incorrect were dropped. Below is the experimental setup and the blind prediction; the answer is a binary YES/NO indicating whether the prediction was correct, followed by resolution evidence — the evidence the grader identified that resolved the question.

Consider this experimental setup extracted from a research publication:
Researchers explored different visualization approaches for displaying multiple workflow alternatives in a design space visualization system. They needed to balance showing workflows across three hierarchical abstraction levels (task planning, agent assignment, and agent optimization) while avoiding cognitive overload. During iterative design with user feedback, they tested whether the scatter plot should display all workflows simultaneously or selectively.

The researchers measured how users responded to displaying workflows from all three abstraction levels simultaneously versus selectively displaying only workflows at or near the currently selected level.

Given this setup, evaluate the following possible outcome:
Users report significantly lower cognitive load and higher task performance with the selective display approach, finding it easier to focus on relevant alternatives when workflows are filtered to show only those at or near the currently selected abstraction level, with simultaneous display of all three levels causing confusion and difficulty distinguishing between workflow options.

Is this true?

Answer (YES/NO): NO